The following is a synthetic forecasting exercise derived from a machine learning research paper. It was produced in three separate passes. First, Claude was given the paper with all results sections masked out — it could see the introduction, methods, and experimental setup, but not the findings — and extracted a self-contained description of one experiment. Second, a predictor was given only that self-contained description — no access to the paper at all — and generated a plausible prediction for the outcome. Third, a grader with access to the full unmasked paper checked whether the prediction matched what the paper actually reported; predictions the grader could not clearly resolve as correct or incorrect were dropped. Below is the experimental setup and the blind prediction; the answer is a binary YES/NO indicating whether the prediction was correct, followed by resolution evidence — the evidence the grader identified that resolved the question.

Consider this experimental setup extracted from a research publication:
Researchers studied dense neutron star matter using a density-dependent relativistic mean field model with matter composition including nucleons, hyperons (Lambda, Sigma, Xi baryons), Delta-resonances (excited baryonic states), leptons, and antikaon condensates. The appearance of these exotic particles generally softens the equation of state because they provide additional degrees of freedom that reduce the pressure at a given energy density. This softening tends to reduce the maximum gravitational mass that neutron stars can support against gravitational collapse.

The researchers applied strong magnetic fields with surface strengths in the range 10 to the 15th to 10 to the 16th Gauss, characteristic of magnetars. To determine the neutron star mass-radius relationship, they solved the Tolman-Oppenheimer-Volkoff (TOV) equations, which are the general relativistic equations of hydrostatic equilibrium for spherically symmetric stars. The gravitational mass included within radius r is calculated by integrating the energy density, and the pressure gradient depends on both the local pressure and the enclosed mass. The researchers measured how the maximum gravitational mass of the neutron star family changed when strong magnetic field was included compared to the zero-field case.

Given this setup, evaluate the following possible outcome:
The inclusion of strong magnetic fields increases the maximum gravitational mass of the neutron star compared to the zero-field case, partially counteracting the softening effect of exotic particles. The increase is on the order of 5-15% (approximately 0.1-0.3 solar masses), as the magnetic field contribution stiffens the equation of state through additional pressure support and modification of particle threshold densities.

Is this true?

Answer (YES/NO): NO